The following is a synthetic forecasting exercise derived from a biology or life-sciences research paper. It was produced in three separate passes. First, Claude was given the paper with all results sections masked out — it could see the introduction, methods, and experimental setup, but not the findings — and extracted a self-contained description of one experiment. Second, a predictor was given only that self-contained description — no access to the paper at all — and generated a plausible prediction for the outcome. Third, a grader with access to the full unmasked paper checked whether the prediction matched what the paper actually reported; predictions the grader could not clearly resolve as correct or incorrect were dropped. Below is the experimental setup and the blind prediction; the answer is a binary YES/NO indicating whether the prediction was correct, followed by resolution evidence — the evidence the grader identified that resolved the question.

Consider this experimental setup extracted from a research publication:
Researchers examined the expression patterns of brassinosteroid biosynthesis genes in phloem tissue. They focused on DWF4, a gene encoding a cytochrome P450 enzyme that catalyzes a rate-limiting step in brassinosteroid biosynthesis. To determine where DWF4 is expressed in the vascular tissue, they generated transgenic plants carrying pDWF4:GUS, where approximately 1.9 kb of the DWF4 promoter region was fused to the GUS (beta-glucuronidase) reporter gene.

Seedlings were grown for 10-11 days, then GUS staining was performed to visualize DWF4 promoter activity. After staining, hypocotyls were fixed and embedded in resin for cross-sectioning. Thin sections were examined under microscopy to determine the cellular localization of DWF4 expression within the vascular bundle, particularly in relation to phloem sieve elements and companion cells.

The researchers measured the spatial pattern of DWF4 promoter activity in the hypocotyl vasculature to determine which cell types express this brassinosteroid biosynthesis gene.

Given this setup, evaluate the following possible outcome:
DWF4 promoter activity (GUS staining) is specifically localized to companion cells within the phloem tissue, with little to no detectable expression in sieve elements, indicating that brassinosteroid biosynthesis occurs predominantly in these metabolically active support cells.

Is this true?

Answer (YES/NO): YES